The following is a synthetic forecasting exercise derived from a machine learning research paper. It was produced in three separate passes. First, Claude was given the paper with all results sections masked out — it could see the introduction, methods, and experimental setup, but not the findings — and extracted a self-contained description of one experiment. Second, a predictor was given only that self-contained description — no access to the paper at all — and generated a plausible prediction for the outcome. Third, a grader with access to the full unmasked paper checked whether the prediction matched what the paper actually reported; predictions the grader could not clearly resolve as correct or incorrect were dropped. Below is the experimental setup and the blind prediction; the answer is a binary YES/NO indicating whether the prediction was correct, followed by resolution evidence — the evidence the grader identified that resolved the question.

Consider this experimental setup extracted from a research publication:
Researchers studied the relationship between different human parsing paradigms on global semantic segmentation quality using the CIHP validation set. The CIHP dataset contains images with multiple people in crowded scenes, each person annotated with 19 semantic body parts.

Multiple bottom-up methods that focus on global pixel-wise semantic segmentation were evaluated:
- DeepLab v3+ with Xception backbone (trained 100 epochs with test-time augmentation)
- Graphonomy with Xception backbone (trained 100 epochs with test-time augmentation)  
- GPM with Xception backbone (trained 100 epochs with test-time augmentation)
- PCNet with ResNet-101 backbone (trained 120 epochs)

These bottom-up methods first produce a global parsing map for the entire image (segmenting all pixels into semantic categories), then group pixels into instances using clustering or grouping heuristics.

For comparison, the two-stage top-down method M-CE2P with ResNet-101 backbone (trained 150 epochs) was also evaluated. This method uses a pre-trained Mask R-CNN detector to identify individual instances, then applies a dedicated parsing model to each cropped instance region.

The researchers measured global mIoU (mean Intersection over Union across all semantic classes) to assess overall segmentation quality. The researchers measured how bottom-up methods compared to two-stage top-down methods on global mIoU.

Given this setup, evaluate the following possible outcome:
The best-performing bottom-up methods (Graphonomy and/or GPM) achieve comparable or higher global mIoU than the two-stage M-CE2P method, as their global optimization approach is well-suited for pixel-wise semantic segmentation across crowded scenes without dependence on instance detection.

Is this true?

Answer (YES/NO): NO